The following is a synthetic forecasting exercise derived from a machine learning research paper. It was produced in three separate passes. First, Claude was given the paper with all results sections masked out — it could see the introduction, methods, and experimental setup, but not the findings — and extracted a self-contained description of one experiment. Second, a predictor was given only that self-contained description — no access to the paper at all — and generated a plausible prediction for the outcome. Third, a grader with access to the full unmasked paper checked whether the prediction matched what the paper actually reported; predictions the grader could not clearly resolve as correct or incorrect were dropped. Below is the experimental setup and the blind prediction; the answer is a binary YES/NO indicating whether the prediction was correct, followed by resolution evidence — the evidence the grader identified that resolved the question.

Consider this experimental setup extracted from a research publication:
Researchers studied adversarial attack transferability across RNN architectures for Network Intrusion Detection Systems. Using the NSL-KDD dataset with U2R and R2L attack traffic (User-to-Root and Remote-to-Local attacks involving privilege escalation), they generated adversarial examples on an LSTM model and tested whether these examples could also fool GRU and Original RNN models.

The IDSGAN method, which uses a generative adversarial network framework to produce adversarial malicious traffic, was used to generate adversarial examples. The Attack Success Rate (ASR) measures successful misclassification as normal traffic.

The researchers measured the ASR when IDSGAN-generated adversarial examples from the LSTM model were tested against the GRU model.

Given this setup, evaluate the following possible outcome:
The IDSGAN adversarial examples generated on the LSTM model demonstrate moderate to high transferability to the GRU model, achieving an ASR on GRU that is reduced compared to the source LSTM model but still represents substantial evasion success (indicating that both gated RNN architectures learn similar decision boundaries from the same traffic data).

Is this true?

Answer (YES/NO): YES